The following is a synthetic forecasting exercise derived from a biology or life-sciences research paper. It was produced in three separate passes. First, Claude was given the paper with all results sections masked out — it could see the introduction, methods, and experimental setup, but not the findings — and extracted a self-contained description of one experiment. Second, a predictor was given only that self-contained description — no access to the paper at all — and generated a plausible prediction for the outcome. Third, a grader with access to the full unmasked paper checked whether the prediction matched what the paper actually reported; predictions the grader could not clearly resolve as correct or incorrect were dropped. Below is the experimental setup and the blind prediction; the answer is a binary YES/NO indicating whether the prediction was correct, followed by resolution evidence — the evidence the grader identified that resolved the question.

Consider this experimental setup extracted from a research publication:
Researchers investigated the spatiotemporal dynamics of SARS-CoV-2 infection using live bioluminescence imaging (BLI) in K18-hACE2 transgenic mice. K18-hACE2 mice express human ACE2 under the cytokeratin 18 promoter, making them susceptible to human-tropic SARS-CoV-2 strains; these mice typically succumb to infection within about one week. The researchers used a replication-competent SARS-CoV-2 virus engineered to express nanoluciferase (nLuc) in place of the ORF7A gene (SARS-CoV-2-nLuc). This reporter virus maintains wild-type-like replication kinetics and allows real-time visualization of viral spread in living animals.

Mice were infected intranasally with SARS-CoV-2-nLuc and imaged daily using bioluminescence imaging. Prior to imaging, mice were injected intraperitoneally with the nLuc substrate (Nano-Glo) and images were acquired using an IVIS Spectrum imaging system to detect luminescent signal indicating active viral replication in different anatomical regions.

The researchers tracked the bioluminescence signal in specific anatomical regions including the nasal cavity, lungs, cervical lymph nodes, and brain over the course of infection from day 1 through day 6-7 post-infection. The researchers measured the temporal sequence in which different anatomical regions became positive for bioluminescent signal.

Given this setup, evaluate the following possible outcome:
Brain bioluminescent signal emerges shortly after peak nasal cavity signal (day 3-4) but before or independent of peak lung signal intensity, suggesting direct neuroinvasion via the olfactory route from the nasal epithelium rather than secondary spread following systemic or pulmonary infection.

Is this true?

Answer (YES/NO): NO